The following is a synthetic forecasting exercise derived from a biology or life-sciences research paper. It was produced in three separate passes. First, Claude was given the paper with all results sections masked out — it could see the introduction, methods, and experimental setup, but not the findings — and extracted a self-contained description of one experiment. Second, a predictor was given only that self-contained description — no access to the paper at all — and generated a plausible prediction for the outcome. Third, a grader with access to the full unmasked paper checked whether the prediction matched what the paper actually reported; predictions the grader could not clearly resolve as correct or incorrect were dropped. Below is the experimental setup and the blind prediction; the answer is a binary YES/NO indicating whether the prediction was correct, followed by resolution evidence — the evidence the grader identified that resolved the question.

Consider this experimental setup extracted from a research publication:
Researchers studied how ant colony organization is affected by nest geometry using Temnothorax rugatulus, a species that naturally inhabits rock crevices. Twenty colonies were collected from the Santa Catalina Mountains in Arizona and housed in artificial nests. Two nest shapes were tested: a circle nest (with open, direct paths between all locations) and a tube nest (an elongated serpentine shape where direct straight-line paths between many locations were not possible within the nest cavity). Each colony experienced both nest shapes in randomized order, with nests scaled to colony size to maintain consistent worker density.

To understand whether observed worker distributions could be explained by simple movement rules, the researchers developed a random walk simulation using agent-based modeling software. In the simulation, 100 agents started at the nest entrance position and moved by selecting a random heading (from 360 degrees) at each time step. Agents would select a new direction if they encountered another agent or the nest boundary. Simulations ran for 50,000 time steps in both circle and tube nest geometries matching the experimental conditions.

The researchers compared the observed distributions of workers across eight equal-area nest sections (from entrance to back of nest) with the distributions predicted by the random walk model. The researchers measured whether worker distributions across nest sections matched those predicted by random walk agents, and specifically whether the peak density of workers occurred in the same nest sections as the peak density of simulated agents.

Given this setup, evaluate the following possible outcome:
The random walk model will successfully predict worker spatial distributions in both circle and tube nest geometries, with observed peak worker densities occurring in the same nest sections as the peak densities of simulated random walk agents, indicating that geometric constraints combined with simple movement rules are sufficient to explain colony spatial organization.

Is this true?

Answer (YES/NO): NO